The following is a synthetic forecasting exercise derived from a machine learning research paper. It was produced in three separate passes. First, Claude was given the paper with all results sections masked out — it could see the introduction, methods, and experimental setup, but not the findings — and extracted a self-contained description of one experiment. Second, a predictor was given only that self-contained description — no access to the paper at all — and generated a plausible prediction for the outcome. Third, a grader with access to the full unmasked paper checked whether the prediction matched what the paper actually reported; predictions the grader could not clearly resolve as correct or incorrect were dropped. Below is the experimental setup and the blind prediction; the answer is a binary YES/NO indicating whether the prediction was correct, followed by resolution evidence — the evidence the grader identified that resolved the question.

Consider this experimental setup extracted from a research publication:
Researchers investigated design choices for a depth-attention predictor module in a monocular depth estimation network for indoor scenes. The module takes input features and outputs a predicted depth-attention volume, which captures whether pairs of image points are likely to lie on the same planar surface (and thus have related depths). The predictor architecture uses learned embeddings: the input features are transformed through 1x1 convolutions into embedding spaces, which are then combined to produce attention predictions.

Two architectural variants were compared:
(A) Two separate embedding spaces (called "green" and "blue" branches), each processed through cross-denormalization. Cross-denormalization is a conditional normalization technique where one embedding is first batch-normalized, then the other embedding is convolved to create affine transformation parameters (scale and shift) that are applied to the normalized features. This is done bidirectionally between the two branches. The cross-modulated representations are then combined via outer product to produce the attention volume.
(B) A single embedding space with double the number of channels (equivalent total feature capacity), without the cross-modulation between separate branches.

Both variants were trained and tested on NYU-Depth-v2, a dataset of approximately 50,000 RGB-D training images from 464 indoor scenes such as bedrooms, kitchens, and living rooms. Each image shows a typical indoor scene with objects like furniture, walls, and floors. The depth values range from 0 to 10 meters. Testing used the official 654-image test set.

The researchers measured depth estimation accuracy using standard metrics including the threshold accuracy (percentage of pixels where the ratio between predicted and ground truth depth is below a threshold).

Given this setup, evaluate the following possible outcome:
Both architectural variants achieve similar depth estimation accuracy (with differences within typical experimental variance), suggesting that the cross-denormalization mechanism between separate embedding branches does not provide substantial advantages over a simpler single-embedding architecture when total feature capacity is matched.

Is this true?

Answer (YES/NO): NO